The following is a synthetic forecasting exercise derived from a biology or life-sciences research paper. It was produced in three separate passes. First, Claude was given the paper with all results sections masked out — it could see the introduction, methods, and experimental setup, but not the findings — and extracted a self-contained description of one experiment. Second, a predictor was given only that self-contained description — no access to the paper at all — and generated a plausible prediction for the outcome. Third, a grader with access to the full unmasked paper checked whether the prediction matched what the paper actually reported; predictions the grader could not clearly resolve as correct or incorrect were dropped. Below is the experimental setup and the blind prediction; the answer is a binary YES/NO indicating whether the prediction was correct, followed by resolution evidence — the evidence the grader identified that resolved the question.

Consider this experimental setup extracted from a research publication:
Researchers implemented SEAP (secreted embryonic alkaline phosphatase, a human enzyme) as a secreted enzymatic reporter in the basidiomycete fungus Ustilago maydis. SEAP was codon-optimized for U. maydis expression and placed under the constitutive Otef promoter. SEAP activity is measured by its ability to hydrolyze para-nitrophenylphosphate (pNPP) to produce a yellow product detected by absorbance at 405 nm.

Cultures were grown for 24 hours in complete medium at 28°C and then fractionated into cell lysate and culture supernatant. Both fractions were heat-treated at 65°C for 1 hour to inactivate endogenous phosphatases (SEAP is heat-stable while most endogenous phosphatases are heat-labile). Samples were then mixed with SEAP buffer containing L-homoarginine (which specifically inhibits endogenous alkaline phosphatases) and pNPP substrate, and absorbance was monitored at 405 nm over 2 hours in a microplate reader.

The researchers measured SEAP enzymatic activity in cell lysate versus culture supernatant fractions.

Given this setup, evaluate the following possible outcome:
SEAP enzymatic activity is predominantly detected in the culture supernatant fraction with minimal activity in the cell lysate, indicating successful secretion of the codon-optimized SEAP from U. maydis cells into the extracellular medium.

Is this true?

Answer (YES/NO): NO